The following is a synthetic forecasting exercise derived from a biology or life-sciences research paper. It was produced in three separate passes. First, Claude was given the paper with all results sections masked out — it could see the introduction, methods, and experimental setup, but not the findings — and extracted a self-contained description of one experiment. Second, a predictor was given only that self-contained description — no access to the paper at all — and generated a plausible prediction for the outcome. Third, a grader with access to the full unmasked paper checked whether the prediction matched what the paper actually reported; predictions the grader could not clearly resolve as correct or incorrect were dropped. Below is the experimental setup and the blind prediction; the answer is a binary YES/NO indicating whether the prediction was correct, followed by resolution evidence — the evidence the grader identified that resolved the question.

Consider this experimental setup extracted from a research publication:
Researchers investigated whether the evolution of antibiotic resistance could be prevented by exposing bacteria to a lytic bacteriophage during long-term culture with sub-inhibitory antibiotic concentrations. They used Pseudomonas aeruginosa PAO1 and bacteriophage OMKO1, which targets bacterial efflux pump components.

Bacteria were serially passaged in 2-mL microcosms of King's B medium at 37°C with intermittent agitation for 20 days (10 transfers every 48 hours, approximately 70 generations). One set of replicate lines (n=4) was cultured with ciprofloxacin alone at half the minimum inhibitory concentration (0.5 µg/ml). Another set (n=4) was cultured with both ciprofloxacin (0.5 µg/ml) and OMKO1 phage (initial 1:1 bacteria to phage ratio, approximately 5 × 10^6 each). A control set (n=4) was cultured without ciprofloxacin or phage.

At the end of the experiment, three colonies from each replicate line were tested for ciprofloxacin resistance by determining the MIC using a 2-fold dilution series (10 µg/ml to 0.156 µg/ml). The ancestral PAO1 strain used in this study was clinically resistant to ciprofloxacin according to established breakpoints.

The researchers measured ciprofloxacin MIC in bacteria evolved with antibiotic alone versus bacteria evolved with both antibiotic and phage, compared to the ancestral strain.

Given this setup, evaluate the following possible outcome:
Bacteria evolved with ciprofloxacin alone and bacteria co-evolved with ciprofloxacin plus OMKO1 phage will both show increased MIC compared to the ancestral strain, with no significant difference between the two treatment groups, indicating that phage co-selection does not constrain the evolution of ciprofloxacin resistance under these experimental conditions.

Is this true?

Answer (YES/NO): NO